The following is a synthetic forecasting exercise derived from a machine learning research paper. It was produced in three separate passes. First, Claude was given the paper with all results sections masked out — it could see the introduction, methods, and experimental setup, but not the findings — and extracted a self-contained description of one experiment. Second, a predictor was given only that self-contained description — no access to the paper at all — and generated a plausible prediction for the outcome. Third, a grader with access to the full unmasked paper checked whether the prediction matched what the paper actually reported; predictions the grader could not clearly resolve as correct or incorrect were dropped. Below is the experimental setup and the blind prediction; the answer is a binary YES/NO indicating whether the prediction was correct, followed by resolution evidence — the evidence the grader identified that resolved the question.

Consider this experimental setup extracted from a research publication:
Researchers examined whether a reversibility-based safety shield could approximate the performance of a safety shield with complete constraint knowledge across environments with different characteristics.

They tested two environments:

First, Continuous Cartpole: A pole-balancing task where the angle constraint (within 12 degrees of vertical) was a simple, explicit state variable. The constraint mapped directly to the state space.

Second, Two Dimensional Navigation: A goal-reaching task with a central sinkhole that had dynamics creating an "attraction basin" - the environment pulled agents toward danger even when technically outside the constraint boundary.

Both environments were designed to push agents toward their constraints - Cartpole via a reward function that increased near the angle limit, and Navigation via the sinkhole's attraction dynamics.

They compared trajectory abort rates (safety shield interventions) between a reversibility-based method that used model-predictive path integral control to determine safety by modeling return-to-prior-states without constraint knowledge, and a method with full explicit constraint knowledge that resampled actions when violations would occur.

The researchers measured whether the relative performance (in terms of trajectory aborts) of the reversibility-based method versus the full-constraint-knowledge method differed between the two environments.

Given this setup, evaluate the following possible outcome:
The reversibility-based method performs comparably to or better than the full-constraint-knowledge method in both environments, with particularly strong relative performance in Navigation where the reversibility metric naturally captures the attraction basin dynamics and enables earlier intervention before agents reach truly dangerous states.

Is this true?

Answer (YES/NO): YES